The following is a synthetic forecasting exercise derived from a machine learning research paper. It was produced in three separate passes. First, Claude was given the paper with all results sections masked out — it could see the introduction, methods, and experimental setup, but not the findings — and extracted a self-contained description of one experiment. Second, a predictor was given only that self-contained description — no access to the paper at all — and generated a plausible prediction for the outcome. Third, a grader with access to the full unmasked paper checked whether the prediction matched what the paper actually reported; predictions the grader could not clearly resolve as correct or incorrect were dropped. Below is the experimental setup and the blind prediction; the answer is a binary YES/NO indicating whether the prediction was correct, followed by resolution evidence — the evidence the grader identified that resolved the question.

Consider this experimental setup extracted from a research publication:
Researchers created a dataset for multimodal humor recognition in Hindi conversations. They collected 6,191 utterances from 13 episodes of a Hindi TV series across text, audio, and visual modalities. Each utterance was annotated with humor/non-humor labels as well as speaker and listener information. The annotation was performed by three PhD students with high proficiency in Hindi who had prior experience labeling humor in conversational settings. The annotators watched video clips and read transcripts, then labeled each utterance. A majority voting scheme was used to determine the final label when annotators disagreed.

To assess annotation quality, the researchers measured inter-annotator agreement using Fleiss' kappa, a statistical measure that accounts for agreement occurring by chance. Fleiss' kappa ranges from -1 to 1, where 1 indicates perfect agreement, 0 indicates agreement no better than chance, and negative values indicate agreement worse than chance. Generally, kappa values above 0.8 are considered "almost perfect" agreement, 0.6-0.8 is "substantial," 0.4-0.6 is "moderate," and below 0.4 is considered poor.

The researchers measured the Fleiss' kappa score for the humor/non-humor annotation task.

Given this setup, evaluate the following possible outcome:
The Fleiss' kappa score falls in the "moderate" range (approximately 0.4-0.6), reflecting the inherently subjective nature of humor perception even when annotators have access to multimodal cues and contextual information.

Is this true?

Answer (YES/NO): NO